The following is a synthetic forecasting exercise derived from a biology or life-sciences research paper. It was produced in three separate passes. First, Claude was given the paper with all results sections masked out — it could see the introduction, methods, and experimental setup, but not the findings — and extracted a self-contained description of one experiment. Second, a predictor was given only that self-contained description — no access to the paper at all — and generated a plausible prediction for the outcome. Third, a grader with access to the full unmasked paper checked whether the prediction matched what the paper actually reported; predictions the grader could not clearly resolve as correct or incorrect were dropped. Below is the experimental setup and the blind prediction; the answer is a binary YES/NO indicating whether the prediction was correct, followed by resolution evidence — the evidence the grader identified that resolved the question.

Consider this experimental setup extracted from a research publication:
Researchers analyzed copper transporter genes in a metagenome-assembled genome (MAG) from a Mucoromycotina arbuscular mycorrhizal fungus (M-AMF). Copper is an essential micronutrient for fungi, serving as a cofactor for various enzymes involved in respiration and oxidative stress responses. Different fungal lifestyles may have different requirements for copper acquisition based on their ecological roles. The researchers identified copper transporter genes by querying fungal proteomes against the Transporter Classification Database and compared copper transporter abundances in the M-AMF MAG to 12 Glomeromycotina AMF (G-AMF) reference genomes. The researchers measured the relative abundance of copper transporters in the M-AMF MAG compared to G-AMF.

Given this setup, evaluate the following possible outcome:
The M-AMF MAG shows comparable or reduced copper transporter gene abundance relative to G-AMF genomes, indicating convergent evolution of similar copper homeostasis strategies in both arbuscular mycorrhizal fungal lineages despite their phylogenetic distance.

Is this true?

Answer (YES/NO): NO